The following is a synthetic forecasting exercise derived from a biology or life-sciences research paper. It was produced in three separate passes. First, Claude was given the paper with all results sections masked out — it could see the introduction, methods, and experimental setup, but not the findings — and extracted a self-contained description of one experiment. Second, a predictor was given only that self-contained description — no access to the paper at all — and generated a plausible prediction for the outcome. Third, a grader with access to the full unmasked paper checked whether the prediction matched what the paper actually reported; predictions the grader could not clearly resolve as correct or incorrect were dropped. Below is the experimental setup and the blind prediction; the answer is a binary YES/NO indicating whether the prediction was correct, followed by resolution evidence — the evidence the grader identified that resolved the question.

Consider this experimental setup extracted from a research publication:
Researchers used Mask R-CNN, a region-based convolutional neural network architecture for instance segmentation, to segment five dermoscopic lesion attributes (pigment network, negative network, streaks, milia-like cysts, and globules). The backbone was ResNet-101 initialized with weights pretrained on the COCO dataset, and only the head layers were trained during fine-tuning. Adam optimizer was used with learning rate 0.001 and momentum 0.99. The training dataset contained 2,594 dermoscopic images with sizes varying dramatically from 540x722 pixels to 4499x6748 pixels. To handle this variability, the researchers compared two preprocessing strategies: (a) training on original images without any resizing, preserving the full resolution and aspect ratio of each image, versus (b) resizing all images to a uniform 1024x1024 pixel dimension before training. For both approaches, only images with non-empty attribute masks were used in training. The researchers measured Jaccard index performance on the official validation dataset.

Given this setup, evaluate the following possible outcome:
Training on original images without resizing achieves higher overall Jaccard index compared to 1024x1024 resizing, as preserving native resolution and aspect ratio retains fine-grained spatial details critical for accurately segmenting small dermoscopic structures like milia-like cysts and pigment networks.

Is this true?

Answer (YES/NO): YES